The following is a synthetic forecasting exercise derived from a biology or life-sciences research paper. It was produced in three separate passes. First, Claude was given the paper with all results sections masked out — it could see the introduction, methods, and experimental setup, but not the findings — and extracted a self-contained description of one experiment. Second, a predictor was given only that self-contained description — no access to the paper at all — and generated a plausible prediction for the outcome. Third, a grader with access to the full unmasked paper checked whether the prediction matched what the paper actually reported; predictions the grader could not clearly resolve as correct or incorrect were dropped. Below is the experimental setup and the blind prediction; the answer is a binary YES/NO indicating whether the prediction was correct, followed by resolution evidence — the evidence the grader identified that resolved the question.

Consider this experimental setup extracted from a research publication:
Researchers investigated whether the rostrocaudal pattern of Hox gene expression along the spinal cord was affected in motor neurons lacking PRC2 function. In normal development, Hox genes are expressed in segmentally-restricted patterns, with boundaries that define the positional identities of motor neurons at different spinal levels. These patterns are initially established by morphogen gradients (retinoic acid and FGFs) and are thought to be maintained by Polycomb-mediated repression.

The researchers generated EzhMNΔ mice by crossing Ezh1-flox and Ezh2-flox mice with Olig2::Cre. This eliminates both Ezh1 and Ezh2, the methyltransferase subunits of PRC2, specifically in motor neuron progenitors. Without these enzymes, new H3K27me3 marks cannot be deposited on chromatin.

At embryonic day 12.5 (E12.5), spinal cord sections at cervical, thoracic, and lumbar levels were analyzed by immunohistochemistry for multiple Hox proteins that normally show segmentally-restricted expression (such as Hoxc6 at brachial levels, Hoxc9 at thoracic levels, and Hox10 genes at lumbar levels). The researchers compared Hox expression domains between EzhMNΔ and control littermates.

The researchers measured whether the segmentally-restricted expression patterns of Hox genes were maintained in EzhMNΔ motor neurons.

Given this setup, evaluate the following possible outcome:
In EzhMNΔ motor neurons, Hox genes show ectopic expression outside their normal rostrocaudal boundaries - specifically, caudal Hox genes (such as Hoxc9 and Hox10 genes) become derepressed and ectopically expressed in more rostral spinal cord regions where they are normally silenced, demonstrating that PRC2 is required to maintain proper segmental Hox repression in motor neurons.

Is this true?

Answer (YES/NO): NO